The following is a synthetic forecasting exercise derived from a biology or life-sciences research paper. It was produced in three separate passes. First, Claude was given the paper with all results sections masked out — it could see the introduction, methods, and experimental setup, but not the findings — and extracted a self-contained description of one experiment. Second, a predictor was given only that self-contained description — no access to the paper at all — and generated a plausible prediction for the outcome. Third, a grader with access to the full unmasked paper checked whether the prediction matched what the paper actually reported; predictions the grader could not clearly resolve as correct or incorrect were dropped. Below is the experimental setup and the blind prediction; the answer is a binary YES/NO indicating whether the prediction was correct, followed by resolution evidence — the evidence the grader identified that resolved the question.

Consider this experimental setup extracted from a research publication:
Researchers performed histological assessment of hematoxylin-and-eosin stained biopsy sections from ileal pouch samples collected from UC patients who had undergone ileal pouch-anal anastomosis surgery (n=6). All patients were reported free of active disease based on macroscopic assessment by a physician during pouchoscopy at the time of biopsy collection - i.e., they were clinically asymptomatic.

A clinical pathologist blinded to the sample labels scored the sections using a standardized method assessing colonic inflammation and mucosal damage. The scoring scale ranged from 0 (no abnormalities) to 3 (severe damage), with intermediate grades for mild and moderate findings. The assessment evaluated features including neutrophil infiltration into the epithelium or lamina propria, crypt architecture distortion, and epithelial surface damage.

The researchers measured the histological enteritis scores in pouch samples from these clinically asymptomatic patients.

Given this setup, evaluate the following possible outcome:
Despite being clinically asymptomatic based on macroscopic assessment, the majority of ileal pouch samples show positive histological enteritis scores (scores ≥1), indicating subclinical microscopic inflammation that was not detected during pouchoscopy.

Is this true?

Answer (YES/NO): YES